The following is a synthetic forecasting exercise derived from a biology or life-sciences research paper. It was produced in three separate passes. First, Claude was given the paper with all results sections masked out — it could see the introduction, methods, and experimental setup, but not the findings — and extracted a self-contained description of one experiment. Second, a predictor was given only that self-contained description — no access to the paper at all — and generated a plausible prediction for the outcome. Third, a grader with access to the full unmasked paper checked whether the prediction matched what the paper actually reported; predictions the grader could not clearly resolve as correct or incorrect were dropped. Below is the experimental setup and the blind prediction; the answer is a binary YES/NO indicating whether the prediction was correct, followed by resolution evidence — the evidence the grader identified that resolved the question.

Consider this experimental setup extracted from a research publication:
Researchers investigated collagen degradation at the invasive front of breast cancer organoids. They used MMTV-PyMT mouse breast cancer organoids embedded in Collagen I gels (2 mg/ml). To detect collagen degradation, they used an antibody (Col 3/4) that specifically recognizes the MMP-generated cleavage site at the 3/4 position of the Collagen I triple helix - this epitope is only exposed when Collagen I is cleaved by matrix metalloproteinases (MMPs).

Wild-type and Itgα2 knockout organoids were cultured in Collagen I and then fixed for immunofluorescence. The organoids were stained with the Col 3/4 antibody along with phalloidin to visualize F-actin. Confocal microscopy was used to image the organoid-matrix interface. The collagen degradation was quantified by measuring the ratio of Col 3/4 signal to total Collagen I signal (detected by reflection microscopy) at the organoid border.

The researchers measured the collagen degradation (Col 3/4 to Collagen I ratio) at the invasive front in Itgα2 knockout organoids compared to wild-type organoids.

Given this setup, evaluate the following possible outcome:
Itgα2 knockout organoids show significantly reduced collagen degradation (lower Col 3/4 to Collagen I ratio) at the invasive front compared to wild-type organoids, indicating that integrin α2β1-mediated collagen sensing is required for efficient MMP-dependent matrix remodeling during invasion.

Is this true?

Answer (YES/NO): YES